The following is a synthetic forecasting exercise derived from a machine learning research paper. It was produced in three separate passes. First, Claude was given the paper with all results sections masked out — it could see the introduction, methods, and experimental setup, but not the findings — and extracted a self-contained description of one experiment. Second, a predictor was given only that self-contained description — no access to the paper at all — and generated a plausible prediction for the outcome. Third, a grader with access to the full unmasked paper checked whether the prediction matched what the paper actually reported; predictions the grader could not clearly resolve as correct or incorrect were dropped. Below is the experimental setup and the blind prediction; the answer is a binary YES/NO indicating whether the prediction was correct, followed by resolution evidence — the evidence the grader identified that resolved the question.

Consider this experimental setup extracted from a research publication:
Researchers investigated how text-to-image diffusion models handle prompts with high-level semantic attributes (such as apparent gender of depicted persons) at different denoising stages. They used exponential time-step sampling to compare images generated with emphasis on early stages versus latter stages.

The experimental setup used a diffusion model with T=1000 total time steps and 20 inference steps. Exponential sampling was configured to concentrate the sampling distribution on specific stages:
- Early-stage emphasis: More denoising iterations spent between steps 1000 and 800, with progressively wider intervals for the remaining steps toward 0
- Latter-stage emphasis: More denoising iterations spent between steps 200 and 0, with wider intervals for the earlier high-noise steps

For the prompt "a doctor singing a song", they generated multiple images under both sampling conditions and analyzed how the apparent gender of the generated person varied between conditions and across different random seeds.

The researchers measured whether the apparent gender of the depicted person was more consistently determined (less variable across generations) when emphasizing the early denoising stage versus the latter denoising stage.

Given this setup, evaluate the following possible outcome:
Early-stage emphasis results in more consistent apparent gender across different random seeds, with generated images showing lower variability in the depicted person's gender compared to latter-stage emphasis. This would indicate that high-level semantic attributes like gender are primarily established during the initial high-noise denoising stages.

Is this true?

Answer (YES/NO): YES